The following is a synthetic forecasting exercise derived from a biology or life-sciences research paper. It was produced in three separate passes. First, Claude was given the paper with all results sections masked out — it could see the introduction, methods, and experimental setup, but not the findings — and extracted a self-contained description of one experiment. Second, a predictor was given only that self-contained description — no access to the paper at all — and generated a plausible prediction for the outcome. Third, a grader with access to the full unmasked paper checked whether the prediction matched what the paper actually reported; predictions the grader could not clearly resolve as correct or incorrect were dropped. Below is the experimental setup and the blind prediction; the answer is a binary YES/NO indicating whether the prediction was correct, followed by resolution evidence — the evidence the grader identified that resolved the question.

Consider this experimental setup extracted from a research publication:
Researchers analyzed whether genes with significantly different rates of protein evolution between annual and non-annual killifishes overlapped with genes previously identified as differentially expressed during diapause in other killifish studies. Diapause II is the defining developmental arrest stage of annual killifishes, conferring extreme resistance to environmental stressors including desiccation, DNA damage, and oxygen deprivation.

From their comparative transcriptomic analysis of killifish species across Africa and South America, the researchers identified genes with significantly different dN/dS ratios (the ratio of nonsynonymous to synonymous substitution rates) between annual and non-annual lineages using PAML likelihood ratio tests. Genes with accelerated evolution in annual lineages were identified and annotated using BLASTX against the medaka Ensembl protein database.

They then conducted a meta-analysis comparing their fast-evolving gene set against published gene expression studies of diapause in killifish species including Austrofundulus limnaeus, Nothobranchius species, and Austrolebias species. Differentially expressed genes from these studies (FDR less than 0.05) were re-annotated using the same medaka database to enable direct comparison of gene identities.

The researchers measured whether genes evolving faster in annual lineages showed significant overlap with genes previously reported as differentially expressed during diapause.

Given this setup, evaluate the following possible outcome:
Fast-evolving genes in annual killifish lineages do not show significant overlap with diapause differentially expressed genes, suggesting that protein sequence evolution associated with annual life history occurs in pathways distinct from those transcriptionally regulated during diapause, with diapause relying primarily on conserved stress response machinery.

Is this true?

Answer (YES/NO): NO